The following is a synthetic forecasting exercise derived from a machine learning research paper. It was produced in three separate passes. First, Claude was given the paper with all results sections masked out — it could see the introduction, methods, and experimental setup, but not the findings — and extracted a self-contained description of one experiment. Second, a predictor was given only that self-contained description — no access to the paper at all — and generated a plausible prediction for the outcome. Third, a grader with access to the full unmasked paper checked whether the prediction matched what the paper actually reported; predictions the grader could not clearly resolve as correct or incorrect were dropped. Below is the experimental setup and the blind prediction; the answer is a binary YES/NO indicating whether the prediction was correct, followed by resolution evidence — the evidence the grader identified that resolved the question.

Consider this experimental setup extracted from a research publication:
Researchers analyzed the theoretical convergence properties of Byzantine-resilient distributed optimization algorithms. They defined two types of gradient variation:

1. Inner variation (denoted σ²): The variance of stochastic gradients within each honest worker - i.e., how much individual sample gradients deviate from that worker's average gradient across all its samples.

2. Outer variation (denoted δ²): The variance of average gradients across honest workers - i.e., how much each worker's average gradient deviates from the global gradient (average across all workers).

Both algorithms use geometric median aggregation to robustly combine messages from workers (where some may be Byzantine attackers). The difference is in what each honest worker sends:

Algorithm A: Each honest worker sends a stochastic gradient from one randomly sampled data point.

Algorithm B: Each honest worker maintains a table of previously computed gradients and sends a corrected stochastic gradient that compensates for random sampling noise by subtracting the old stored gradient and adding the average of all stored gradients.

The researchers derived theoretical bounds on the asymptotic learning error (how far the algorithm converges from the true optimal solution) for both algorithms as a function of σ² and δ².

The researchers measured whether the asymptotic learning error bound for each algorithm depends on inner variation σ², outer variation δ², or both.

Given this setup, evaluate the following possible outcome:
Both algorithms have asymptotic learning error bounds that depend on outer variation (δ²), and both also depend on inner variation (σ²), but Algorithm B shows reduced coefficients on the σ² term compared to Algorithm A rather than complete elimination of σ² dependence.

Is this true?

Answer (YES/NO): NO